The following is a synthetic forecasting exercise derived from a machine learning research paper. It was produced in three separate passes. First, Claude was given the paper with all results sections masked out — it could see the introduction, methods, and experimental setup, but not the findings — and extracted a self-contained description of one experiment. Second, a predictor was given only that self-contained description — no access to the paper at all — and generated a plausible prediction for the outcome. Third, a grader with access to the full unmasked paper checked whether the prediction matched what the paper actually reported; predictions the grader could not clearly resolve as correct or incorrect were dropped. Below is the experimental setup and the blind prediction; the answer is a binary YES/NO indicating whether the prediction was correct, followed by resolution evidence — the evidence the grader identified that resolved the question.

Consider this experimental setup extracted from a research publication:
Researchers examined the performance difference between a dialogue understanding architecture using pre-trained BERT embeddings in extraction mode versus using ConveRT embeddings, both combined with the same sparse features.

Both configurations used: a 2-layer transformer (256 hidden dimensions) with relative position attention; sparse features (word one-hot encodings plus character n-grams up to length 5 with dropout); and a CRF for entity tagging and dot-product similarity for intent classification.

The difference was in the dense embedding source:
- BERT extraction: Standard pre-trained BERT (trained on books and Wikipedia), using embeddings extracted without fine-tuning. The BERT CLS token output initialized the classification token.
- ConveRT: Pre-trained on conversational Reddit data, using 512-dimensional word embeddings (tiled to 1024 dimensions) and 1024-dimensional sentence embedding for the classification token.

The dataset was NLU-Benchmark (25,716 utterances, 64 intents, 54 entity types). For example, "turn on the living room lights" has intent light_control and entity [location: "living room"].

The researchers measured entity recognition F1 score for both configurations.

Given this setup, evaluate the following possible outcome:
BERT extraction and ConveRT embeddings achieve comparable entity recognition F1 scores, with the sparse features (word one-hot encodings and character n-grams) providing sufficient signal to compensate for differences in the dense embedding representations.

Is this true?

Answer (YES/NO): NO